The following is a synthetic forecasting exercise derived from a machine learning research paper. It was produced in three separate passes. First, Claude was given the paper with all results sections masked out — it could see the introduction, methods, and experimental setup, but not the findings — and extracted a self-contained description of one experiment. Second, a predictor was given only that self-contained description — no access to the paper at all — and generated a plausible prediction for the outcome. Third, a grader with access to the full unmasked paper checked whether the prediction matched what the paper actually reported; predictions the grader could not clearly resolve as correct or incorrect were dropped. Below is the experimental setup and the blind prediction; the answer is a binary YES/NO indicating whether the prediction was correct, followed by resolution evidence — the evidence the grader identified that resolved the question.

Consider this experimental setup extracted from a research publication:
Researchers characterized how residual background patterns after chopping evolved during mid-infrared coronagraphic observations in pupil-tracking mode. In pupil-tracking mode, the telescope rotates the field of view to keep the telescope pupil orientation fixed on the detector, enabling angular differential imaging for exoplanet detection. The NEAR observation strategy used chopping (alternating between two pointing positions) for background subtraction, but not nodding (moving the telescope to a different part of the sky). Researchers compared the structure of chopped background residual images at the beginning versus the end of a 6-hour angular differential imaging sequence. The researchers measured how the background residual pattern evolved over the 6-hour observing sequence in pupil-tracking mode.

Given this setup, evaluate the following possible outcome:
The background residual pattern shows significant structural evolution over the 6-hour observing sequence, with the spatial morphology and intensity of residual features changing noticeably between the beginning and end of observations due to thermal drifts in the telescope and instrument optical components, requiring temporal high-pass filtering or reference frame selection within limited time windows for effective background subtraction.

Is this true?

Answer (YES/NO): NO